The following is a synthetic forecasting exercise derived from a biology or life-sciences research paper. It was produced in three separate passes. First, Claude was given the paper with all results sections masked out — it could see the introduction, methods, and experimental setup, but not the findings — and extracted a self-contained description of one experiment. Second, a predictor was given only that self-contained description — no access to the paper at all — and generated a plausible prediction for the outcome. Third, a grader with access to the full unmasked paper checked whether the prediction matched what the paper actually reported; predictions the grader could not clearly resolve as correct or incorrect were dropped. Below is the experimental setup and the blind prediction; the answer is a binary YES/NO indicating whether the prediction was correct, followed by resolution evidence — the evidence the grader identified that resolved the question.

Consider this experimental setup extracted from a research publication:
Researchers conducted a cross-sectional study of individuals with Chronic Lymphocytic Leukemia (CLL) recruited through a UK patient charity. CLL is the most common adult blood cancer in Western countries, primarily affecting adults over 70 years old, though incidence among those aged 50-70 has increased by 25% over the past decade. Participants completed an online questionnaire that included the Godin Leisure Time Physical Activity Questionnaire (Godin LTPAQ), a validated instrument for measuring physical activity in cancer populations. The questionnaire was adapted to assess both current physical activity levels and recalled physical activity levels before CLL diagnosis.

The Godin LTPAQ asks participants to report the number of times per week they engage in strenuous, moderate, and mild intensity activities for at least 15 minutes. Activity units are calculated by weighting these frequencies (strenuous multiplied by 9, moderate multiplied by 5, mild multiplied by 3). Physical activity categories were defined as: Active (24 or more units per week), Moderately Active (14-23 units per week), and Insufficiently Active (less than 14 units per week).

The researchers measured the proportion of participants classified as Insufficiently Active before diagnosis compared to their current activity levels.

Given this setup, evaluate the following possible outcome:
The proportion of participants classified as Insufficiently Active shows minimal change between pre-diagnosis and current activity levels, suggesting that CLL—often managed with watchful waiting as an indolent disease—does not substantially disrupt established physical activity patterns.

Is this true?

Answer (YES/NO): YES